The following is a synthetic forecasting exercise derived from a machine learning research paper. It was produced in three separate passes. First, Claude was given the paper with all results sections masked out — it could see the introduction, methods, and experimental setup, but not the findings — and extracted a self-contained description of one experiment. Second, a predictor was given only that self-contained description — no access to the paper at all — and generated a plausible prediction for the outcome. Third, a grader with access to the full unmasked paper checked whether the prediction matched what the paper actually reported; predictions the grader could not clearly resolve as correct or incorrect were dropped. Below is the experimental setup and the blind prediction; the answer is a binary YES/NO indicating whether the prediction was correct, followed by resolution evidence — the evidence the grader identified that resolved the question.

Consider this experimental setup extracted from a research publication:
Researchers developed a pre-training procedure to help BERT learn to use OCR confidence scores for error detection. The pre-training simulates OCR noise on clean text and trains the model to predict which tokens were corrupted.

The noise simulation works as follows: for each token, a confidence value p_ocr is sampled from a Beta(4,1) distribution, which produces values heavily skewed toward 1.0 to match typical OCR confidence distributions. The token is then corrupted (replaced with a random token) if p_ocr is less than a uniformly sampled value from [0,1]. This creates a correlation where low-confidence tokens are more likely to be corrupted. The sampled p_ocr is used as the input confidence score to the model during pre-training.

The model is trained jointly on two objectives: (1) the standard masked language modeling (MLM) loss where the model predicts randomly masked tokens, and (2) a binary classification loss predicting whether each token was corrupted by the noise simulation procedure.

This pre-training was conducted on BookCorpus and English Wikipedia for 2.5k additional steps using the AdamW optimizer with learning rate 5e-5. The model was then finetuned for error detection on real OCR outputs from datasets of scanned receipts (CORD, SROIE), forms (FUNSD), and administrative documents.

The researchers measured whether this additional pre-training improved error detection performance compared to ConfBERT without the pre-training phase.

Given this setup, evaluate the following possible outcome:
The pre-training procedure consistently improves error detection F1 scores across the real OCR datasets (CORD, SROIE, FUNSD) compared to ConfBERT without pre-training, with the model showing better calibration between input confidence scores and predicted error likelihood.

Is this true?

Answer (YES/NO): NO